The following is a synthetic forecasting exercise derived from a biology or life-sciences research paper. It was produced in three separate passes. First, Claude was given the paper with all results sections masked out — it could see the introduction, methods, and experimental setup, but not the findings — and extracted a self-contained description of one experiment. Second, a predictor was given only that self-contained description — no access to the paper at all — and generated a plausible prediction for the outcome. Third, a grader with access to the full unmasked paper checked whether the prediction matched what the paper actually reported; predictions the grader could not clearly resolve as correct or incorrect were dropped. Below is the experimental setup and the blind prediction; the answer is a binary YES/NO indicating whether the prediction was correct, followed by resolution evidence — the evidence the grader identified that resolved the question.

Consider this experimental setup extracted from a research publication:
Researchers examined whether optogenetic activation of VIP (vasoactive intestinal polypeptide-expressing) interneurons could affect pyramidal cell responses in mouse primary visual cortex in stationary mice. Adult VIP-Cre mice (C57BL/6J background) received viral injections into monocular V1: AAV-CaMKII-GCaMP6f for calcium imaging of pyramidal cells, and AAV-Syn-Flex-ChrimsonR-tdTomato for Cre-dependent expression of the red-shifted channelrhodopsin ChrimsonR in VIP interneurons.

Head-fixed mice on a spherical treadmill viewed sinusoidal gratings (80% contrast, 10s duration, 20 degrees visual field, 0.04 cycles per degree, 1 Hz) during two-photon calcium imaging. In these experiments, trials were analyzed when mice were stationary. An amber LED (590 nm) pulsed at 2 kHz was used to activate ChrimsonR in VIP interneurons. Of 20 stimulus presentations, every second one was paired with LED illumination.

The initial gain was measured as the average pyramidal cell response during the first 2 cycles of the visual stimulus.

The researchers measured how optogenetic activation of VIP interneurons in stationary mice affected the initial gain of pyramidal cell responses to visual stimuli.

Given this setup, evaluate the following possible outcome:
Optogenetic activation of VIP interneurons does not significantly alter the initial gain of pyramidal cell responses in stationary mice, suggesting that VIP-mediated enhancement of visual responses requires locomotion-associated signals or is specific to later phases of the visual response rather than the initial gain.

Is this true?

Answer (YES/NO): NO